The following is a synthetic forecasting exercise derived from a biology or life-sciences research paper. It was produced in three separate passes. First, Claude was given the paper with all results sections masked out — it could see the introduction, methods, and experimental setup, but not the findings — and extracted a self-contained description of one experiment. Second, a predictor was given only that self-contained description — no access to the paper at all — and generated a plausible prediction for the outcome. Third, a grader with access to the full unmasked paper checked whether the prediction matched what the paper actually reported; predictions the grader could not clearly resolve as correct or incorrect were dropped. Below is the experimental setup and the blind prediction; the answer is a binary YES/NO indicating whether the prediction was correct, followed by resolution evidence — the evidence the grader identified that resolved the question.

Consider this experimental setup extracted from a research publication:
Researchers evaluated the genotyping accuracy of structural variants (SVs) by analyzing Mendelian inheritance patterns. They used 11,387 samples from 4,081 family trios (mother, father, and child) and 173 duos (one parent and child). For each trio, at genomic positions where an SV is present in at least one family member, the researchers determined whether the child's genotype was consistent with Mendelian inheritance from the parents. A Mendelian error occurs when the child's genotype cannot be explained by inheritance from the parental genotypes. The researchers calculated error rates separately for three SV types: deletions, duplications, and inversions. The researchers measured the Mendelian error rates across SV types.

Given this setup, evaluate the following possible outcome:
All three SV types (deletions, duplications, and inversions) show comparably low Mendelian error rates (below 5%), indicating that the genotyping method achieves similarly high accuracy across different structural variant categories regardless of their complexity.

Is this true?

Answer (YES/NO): NO